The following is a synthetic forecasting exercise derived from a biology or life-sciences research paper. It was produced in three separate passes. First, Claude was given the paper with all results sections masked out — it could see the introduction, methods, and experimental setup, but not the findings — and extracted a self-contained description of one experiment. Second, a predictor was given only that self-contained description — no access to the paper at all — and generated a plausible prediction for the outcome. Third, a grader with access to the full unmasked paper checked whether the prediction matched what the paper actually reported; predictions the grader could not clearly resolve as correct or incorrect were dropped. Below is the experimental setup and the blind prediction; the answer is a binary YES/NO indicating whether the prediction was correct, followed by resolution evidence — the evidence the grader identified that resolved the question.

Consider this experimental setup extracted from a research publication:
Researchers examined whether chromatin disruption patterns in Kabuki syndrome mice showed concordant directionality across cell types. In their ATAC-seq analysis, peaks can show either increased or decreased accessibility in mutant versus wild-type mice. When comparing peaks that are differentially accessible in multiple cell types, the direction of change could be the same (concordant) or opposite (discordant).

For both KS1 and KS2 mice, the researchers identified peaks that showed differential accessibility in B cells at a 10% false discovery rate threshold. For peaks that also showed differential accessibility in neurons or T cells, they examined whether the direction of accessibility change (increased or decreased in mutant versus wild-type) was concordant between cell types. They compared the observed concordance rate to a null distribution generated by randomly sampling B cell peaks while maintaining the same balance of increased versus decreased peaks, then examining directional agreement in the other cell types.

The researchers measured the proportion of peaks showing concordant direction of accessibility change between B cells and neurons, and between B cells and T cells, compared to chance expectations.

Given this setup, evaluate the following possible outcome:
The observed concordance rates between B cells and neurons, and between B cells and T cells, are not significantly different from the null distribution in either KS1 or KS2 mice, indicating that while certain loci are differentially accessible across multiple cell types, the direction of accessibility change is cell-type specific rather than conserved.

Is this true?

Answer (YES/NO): NO